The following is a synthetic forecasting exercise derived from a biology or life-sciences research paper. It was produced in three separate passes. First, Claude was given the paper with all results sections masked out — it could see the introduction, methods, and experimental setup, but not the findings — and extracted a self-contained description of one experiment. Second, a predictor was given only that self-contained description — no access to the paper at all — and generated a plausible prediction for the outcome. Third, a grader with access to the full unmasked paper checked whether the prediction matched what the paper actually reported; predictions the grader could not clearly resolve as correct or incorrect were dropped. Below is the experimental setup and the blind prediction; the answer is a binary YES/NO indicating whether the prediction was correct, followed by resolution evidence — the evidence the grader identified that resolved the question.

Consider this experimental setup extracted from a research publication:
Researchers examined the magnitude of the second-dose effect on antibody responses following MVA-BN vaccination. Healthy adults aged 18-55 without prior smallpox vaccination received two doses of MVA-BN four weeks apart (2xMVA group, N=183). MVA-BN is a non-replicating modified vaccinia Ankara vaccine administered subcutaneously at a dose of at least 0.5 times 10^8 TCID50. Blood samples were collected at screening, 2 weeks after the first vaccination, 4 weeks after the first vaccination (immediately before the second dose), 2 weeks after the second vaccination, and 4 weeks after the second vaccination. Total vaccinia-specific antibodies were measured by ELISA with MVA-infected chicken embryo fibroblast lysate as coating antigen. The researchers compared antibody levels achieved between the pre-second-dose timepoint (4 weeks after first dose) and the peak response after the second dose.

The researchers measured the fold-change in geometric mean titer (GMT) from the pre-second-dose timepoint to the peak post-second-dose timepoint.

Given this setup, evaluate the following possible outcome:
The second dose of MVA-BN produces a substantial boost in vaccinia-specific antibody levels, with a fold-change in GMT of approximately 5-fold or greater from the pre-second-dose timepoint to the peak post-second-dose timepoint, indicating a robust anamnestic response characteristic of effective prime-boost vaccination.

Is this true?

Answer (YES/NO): YES